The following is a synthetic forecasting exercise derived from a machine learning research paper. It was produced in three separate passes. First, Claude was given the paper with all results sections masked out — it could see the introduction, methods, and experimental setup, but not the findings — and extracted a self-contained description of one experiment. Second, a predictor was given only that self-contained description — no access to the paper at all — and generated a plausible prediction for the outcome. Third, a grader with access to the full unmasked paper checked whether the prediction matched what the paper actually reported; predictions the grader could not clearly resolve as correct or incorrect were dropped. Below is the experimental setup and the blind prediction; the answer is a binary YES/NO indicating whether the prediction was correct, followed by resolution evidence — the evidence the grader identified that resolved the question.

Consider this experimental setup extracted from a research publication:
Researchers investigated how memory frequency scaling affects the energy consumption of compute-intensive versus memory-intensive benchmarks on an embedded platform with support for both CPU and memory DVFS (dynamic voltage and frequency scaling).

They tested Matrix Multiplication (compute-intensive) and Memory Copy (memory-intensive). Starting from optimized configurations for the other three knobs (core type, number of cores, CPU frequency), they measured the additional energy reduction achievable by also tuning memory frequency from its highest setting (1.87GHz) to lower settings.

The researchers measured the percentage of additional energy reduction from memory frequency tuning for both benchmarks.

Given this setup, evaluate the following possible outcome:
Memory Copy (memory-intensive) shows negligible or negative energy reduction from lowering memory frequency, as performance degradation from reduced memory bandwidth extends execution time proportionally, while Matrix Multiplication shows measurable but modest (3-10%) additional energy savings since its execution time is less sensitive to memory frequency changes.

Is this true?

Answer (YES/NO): NO